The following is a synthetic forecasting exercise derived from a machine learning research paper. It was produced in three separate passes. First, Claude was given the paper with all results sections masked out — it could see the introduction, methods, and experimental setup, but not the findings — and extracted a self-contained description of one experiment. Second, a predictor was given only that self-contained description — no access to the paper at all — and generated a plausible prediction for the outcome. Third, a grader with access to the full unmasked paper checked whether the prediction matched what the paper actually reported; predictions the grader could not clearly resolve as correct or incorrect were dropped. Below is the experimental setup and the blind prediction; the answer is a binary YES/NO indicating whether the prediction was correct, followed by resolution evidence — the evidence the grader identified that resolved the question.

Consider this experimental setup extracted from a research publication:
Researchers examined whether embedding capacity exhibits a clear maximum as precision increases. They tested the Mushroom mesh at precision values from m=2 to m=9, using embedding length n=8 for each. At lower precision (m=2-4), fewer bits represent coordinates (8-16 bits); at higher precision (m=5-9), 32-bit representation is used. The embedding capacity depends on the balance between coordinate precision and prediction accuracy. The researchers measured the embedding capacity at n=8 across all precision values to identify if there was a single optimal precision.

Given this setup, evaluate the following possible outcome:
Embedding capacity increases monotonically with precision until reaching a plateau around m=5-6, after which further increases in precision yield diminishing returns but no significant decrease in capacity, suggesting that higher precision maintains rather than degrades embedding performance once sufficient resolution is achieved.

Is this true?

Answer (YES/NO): NO